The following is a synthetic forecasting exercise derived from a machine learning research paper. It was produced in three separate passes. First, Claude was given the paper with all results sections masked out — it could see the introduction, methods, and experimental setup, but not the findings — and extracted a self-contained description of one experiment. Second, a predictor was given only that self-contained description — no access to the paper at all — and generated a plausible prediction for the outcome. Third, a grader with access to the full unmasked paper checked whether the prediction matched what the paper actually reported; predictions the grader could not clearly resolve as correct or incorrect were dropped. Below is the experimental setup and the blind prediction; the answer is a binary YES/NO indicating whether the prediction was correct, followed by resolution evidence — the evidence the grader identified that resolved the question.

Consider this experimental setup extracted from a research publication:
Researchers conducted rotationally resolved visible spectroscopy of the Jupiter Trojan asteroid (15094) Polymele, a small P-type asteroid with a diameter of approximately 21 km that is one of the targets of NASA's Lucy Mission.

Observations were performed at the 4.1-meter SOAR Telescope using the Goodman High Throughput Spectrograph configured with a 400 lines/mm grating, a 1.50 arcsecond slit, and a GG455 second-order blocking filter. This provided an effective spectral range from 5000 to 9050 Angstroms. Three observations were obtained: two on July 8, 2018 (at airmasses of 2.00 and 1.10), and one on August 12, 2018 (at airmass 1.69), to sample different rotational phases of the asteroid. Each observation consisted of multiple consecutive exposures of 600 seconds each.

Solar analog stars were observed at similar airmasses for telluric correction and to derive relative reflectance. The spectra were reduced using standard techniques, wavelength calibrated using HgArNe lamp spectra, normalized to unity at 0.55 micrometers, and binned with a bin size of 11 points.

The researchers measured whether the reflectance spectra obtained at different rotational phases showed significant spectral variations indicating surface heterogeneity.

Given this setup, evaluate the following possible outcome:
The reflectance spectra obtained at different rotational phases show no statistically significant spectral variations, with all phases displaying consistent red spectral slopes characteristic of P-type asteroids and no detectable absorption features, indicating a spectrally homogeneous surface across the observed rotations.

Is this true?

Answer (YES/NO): YES